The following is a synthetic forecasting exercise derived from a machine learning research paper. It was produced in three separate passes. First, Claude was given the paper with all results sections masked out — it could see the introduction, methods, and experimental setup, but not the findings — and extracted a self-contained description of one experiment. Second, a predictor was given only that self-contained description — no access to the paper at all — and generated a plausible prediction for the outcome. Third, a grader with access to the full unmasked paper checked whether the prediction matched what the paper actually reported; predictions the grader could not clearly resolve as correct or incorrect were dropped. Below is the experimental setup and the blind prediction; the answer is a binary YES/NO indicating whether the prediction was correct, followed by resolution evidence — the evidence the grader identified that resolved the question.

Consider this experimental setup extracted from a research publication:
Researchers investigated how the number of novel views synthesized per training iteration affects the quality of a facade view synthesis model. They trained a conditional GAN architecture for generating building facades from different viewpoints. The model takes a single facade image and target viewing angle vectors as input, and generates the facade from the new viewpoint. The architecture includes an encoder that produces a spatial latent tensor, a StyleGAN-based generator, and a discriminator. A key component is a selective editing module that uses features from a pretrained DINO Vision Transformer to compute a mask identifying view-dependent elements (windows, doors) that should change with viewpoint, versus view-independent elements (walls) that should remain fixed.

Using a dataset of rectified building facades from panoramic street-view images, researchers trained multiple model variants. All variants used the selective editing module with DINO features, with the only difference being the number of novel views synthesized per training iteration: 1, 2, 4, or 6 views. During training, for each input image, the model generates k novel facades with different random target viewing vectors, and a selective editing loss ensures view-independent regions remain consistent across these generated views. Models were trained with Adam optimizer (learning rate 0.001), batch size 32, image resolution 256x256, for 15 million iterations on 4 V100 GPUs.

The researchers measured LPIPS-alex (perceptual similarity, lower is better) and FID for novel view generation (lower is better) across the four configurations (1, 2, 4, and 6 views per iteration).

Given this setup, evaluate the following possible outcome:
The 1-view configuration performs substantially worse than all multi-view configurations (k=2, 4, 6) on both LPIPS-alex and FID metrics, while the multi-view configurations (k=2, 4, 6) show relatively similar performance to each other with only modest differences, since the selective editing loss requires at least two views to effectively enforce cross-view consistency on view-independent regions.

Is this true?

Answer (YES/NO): NO